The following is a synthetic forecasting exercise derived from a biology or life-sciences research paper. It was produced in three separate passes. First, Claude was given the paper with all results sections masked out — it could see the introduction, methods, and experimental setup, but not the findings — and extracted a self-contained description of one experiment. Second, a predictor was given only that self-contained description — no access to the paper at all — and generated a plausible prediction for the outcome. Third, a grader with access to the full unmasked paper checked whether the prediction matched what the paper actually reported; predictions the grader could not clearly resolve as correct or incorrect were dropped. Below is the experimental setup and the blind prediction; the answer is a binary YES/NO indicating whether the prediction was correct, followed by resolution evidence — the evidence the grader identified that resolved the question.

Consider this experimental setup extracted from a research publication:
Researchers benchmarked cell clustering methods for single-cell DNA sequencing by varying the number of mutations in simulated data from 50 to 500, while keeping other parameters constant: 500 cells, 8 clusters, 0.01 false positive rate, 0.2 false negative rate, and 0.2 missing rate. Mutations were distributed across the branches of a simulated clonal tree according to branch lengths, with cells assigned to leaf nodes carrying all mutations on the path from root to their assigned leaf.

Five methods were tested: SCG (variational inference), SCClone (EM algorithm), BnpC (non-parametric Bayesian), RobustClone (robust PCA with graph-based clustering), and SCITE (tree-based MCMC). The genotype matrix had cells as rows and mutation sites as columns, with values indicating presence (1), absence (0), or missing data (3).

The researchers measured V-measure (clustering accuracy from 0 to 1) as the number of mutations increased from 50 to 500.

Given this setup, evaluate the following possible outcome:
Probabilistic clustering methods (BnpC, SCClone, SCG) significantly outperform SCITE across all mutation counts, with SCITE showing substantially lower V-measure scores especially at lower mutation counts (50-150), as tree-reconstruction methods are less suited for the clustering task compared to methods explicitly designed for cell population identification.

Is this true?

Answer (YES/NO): NO